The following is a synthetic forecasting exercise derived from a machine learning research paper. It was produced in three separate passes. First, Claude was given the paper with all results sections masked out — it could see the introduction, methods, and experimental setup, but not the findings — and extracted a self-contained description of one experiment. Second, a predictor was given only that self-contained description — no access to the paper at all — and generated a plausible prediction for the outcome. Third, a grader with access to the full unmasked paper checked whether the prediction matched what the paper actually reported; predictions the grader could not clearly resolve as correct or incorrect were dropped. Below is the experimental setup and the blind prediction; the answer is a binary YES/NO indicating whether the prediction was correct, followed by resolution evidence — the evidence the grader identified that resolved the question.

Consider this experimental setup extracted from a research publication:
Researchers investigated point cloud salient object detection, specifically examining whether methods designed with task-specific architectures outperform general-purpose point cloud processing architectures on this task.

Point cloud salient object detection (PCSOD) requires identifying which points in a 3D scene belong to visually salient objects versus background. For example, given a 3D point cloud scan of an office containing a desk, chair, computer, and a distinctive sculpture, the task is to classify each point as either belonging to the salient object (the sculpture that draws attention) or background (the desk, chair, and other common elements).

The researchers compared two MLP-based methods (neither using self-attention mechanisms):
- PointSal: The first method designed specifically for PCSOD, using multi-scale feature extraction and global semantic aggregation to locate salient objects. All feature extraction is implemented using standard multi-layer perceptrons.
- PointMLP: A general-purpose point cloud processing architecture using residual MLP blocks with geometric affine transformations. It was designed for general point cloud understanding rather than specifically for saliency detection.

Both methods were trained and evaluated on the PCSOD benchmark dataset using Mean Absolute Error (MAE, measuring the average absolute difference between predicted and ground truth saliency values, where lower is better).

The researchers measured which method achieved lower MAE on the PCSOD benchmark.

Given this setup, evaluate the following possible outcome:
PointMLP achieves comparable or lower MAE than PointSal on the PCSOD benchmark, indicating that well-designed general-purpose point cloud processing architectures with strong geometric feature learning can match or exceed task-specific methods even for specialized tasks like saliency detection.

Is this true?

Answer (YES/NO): YES